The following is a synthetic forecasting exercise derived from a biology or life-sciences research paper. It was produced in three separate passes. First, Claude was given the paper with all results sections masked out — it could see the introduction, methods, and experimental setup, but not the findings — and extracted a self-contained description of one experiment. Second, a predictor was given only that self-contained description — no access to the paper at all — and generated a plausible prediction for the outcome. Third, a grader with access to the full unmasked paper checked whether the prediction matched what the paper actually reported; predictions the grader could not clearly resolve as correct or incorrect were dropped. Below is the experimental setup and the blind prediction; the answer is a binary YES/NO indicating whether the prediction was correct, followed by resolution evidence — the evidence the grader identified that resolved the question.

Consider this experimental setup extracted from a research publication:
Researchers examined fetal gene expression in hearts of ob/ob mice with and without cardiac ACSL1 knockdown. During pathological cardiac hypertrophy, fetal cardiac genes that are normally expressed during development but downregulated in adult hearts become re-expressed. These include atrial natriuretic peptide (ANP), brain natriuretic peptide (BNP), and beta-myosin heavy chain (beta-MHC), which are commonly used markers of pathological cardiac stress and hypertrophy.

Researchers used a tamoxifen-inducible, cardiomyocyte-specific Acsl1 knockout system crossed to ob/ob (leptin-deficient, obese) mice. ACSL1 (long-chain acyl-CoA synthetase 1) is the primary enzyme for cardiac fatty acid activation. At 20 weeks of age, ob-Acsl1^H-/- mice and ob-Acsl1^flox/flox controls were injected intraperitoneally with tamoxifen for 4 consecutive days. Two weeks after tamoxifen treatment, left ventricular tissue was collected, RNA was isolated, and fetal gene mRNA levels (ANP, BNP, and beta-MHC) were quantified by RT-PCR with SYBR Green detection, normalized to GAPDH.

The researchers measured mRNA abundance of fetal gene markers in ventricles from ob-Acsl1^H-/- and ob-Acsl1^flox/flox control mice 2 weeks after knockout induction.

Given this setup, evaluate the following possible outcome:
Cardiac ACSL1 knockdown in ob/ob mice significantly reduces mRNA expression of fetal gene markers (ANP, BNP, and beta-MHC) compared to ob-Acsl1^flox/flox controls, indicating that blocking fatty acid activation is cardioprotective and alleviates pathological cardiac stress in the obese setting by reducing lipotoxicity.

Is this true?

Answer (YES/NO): NO